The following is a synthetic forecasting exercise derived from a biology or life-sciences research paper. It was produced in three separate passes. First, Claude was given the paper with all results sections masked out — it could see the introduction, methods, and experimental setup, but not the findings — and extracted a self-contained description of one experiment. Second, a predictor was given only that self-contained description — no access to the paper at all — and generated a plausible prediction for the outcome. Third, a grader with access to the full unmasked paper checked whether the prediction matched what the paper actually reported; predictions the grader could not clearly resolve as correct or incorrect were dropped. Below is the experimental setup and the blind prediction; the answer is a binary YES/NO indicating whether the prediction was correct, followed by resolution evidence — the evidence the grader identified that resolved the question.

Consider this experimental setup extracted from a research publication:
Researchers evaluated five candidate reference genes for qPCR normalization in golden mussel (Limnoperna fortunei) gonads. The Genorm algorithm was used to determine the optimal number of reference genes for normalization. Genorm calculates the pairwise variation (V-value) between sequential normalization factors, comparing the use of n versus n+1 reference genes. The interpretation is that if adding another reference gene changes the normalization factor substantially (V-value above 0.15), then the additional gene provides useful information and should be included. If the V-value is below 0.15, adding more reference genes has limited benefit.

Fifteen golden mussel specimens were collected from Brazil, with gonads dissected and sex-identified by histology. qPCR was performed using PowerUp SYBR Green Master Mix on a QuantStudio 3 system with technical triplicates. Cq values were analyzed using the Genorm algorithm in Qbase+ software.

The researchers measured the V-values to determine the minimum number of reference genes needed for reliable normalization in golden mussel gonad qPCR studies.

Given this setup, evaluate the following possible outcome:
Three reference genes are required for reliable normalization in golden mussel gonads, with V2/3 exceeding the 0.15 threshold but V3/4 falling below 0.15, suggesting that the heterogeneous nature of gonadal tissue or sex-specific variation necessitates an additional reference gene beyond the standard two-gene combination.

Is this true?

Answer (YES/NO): NO